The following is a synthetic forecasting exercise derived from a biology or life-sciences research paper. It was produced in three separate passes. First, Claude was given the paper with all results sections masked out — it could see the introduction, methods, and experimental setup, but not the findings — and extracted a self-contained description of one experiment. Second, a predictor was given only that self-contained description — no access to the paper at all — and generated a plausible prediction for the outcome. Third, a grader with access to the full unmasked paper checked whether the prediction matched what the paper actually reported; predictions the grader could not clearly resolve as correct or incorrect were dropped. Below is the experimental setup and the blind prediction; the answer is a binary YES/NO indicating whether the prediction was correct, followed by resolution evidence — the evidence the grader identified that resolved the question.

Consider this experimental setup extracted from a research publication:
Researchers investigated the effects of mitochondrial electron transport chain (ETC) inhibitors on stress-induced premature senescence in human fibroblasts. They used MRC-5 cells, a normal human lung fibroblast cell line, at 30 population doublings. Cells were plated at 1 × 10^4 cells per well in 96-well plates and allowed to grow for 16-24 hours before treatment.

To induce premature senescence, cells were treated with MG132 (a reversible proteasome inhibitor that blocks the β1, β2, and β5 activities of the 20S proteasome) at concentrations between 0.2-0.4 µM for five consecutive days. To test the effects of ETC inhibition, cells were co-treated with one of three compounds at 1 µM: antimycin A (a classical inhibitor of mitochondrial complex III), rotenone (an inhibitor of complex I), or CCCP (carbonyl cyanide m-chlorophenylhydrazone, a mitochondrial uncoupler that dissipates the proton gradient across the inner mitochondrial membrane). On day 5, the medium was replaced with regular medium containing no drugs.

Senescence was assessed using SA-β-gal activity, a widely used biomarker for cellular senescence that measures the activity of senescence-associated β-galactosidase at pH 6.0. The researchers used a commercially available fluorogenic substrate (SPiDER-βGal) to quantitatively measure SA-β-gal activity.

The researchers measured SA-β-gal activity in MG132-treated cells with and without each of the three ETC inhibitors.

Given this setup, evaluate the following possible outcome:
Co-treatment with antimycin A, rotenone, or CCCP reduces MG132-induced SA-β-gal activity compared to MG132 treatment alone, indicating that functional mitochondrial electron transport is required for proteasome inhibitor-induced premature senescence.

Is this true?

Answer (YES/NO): NO